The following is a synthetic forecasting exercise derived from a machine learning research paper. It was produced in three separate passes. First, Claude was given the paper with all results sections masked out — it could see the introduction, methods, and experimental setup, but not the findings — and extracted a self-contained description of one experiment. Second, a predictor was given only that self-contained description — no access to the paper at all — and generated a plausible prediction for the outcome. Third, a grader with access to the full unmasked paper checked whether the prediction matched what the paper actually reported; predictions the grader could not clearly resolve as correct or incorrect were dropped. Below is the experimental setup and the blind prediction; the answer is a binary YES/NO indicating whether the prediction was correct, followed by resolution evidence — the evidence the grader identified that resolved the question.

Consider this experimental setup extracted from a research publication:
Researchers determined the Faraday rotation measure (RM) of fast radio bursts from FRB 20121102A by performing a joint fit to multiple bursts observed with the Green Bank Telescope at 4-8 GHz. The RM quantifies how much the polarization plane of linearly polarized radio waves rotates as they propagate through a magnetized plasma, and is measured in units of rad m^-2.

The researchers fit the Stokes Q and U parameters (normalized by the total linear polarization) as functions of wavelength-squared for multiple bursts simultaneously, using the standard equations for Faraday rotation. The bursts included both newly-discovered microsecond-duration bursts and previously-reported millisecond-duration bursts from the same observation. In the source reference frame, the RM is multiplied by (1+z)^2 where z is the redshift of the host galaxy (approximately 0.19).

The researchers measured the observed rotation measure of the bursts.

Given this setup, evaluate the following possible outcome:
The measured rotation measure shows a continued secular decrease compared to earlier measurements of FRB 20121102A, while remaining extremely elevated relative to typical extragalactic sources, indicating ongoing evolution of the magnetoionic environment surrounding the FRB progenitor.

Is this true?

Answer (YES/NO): NO